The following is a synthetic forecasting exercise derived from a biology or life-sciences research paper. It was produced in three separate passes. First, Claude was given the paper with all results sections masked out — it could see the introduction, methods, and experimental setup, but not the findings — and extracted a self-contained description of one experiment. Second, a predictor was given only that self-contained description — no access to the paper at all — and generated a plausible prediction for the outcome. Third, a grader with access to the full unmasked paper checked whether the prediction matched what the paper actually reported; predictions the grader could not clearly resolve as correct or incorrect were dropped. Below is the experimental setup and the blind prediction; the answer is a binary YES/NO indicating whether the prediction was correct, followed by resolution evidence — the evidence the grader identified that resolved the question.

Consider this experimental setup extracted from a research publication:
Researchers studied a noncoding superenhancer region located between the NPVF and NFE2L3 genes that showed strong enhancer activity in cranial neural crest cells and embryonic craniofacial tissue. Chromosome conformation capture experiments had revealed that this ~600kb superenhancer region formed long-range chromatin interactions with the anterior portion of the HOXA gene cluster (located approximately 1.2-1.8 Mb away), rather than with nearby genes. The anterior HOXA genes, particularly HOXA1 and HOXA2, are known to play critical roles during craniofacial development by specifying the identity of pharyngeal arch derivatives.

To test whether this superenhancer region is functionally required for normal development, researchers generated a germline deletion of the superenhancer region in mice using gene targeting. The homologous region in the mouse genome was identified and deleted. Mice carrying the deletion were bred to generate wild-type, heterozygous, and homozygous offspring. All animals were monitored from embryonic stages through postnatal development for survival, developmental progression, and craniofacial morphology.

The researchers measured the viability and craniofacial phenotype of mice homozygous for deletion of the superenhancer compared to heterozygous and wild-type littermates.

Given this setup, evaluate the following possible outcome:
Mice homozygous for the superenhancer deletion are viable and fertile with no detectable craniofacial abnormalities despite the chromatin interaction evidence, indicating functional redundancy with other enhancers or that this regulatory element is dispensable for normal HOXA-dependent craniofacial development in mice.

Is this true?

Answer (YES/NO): NO